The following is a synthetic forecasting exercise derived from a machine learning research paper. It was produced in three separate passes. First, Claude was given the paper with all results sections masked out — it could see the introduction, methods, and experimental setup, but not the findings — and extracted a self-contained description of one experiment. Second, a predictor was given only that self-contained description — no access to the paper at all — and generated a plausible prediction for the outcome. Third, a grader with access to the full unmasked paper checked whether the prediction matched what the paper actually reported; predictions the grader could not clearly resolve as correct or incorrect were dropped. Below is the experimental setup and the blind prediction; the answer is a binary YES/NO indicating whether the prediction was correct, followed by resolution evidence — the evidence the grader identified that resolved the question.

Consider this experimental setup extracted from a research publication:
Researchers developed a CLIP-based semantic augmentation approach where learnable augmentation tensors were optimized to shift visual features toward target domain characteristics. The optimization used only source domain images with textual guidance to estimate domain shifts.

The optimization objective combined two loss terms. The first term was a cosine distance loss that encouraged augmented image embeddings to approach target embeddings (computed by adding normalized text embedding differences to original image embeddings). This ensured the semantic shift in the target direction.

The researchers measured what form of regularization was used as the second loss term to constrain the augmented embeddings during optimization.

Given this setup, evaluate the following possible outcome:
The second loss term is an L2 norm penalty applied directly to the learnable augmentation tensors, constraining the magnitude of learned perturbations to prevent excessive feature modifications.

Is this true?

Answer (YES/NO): NO